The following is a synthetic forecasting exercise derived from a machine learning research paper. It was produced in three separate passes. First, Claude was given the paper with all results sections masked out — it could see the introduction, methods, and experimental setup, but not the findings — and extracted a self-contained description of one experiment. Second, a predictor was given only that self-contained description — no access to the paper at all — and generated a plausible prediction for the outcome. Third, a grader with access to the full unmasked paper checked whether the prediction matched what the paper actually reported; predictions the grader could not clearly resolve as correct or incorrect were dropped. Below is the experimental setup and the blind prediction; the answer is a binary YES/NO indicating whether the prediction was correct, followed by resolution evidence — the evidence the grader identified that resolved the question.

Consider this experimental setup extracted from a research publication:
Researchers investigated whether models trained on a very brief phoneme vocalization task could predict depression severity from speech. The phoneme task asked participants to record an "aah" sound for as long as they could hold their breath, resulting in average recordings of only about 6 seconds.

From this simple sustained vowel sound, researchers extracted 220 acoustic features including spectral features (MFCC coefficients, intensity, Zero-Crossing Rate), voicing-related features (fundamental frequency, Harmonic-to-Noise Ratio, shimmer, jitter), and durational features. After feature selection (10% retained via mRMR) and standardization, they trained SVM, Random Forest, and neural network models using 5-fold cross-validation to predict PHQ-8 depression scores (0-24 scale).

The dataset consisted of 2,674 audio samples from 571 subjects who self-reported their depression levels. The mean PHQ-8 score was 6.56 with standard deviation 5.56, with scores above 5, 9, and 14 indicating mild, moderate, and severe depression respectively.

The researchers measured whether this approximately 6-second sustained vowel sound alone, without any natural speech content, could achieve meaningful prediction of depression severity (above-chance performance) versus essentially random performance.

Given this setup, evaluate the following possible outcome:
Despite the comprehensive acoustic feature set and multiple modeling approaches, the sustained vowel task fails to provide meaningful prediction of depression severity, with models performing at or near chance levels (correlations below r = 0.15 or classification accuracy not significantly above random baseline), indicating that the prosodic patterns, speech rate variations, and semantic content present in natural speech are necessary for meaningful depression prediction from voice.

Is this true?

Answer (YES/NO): NO